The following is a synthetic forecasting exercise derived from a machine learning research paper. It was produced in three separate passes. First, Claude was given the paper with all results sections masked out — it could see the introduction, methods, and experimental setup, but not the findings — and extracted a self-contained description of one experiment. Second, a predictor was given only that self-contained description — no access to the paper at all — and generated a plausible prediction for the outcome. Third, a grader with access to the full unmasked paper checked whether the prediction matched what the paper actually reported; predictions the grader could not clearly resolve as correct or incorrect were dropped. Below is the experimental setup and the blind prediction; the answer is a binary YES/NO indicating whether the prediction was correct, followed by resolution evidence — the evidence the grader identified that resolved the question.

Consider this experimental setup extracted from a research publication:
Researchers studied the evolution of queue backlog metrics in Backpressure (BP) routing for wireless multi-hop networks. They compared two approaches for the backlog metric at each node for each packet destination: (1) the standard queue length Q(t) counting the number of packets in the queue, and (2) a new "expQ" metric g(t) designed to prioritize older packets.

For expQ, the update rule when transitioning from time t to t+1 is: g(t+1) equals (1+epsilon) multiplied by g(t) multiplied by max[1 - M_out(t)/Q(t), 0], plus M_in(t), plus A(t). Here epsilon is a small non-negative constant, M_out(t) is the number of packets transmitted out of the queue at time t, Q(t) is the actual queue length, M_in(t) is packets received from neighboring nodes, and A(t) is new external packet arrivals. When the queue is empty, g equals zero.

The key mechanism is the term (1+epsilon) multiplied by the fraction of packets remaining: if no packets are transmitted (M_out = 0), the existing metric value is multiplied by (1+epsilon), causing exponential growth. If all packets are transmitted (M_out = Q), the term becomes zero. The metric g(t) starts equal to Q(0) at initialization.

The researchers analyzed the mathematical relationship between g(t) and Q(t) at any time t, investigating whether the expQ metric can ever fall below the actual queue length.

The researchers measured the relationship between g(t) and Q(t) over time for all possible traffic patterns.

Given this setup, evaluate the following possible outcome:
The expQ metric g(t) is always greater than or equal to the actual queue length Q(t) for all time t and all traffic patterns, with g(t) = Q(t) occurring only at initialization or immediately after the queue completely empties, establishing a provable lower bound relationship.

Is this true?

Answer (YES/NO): YES